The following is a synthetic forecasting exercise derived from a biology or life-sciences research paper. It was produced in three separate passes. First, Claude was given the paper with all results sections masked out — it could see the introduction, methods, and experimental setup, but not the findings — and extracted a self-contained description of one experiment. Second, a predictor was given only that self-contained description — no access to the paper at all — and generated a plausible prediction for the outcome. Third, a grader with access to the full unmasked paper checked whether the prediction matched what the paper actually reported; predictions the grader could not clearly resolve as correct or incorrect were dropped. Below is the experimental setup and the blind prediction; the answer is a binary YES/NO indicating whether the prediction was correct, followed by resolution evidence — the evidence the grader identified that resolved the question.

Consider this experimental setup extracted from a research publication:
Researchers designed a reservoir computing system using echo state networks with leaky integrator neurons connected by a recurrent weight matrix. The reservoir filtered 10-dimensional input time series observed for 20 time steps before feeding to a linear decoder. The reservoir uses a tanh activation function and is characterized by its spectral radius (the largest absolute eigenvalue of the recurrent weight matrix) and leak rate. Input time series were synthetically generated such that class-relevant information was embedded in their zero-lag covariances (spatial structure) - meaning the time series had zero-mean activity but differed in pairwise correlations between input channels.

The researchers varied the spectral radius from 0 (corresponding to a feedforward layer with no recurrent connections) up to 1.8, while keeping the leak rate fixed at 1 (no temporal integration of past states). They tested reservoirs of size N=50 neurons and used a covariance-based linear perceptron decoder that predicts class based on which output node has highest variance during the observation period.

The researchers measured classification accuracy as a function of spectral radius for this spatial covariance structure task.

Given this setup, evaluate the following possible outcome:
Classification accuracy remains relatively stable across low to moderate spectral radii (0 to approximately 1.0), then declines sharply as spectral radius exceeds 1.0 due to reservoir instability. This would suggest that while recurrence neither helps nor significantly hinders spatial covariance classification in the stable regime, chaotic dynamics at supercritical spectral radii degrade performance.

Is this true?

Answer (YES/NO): NO